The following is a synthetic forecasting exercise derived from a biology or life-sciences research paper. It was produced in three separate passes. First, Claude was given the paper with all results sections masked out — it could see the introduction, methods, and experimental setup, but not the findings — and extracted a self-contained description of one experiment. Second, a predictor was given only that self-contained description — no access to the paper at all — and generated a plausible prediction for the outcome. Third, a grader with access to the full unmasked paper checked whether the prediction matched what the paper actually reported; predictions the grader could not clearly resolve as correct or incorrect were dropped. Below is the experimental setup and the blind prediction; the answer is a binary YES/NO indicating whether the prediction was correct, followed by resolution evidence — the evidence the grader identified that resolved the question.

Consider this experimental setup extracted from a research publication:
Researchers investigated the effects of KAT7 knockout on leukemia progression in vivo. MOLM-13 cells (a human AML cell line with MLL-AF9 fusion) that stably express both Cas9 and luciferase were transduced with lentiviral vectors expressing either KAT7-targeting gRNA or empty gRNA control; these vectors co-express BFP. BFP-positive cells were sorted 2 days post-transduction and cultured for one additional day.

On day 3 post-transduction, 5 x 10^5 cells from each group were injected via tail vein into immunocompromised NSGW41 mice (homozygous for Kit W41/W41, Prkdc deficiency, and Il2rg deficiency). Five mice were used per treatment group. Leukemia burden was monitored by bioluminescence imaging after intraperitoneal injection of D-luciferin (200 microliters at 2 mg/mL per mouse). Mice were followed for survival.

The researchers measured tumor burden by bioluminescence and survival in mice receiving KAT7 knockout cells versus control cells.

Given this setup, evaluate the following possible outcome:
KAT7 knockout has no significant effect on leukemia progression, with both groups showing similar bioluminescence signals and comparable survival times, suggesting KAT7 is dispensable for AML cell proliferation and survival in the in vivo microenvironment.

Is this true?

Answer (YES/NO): NO